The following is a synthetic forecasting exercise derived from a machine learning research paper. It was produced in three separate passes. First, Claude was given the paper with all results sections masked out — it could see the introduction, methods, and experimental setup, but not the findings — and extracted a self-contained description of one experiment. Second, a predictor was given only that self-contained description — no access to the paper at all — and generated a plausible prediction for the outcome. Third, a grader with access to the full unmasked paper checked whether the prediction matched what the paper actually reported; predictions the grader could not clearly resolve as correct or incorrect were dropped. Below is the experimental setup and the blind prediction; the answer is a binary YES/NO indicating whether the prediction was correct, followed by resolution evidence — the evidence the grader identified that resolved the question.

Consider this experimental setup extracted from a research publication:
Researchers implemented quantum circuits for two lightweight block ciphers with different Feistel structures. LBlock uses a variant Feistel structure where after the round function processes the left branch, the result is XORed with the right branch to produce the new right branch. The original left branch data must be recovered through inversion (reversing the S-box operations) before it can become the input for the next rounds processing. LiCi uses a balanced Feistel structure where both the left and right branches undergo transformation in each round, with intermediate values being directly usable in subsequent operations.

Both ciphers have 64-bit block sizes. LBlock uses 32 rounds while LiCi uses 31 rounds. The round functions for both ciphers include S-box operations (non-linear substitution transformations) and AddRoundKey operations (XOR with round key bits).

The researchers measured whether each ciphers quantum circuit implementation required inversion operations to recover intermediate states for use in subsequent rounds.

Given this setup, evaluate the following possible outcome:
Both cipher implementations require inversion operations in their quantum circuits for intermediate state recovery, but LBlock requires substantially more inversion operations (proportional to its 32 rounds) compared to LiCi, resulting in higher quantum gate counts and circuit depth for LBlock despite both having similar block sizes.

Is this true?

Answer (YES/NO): NO